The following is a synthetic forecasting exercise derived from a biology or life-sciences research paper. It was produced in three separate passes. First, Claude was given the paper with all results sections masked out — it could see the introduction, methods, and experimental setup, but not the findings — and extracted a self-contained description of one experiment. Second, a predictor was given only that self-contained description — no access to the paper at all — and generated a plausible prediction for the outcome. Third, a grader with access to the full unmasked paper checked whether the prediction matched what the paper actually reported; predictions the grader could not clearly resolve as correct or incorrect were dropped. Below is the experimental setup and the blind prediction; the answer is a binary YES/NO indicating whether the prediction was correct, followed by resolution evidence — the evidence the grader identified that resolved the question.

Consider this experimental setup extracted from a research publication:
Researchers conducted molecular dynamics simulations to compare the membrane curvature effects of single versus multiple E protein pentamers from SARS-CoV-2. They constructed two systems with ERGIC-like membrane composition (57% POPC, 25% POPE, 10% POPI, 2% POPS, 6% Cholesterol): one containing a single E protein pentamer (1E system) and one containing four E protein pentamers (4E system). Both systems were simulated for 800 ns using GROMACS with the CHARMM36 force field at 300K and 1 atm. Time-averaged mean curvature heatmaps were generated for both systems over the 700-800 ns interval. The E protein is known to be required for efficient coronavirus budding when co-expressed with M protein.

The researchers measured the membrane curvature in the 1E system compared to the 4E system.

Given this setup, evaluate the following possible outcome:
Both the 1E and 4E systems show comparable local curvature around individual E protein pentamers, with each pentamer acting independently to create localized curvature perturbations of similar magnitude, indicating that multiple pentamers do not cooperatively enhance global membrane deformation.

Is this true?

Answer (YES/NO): YES